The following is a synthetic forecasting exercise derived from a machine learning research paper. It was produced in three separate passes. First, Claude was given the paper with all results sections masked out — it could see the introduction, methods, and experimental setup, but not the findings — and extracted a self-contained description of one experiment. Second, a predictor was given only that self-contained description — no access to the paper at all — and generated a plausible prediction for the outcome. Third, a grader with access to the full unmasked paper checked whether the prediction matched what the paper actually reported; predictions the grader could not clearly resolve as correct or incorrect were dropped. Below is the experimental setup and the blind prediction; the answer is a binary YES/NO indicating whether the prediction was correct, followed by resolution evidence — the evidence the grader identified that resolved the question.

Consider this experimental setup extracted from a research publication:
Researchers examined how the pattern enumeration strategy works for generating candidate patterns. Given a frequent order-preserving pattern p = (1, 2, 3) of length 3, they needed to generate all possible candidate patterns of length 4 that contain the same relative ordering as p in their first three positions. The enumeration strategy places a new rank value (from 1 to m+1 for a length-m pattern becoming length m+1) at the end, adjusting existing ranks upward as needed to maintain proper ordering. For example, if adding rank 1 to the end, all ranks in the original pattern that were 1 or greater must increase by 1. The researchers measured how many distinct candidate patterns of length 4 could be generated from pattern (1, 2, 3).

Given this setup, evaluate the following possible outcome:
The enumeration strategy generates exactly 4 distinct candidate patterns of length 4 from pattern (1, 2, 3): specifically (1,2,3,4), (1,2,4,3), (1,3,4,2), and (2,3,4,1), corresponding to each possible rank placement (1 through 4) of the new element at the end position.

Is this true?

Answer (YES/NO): YES